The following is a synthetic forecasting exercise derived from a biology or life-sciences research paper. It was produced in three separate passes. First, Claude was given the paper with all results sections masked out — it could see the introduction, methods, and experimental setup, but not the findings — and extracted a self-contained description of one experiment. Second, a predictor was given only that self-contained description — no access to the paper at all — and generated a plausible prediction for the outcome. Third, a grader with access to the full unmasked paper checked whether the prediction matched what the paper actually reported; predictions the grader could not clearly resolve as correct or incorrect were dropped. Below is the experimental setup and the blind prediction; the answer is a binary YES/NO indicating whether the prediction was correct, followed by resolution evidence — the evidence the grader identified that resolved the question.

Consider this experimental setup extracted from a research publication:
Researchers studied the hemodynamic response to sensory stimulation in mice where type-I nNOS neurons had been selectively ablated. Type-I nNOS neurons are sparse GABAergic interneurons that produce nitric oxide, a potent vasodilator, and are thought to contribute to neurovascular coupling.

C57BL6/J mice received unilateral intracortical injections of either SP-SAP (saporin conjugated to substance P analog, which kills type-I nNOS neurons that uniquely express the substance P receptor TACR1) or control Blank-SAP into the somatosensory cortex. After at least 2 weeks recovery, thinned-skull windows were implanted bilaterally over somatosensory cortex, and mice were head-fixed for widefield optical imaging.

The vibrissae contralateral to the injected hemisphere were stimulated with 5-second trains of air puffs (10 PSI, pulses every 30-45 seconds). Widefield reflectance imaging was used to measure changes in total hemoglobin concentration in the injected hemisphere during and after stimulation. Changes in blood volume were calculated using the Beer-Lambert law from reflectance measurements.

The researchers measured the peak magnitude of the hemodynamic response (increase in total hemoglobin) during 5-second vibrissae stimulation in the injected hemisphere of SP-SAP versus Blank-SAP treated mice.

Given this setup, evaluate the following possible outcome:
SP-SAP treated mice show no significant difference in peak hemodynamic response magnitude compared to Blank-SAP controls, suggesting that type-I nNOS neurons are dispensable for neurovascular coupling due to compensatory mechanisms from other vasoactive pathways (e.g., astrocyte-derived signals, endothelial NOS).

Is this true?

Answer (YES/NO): NO